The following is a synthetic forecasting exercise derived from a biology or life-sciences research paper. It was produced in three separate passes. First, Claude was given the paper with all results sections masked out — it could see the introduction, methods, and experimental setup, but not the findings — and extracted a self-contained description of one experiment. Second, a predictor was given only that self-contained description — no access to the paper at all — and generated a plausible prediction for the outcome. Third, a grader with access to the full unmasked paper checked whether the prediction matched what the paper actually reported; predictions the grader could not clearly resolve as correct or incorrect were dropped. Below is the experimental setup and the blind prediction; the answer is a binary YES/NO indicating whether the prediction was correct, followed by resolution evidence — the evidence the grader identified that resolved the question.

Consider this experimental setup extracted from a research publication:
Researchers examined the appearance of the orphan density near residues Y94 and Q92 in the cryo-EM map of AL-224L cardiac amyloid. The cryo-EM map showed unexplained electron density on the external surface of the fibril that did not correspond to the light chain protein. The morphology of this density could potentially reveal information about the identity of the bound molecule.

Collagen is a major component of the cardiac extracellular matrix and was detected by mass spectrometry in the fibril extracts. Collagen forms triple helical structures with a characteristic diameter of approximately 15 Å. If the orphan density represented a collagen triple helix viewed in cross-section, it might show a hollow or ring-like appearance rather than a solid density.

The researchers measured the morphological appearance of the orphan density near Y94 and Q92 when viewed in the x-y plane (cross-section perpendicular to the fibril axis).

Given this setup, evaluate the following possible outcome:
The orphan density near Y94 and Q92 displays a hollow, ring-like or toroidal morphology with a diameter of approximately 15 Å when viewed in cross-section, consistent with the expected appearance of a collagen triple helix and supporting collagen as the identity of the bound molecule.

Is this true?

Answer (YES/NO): YES